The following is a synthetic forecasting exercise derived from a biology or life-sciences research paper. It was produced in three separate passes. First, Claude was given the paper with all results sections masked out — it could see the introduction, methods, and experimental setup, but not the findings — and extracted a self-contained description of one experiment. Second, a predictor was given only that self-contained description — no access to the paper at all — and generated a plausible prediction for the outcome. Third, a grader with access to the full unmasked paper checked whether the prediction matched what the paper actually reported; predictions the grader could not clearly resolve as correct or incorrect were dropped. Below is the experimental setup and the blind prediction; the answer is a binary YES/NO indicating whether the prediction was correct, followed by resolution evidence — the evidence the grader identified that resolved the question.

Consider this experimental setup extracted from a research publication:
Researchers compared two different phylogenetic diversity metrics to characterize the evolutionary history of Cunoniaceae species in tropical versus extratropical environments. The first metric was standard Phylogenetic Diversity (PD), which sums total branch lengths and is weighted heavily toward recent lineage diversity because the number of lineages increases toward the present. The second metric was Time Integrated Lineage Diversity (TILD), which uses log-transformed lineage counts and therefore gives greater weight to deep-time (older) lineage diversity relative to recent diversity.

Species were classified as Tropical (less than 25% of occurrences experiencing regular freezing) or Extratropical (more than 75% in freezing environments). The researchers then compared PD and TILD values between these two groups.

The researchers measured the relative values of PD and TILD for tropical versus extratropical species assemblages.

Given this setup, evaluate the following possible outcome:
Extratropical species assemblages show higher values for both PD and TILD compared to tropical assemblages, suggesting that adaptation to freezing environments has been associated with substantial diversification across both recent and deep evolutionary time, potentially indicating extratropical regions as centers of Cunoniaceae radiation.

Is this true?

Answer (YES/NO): NO